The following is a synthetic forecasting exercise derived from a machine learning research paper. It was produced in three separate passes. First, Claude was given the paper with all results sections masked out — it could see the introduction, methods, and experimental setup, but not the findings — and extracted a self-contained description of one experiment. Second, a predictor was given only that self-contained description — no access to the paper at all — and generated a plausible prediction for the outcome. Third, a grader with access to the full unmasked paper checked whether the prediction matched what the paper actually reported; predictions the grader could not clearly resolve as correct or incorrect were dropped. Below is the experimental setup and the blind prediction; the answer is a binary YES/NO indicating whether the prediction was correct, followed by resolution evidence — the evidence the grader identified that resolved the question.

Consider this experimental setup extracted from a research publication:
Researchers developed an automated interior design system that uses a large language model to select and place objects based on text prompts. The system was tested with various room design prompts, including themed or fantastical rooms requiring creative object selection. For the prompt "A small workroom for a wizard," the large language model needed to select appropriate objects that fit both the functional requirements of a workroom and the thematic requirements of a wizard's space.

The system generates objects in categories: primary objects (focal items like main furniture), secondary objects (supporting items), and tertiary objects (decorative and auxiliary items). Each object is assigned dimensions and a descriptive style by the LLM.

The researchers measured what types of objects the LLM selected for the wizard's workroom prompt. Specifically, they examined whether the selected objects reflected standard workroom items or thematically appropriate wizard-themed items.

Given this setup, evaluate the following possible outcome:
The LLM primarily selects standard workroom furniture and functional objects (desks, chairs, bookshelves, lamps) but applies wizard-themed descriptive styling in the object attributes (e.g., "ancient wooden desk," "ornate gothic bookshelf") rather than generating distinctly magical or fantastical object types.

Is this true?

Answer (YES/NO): NO